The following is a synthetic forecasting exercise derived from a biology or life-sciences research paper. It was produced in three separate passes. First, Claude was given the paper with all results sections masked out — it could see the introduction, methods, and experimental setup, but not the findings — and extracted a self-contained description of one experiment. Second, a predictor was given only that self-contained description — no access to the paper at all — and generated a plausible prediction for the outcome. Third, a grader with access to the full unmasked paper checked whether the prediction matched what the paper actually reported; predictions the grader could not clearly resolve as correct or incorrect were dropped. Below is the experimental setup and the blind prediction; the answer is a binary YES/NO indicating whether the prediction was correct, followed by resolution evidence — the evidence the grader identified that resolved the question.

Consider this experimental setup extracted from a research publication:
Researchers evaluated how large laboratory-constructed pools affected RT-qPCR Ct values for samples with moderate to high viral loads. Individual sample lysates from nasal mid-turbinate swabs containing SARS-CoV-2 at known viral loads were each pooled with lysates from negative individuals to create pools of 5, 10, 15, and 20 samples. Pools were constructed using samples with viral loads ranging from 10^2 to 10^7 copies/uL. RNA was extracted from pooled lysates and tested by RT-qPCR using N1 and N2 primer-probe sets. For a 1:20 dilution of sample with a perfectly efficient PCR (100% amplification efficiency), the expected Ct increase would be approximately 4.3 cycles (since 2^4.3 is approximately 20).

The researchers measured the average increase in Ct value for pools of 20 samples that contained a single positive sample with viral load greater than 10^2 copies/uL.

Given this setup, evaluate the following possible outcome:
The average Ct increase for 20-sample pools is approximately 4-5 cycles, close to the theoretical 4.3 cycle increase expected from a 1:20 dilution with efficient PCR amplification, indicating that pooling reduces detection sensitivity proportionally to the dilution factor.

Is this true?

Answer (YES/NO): YES